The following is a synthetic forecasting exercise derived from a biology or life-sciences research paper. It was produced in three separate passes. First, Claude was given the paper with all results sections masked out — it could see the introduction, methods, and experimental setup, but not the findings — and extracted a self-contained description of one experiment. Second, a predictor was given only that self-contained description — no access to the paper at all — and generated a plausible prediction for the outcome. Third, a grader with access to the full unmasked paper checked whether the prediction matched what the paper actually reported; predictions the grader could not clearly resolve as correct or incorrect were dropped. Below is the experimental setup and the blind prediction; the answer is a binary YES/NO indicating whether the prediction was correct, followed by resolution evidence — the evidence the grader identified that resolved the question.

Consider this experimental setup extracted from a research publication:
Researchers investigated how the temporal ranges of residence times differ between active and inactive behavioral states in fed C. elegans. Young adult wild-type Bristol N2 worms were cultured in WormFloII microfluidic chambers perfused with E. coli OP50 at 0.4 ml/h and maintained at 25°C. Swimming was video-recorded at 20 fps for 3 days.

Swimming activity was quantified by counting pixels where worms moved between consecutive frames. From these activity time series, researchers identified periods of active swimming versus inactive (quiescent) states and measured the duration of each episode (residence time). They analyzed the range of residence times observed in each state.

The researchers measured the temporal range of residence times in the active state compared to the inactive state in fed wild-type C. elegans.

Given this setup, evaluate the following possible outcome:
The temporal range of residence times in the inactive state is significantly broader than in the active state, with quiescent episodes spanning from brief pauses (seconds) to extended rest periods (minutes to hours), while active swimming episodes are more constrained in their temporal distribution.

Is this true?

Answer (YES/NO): NO